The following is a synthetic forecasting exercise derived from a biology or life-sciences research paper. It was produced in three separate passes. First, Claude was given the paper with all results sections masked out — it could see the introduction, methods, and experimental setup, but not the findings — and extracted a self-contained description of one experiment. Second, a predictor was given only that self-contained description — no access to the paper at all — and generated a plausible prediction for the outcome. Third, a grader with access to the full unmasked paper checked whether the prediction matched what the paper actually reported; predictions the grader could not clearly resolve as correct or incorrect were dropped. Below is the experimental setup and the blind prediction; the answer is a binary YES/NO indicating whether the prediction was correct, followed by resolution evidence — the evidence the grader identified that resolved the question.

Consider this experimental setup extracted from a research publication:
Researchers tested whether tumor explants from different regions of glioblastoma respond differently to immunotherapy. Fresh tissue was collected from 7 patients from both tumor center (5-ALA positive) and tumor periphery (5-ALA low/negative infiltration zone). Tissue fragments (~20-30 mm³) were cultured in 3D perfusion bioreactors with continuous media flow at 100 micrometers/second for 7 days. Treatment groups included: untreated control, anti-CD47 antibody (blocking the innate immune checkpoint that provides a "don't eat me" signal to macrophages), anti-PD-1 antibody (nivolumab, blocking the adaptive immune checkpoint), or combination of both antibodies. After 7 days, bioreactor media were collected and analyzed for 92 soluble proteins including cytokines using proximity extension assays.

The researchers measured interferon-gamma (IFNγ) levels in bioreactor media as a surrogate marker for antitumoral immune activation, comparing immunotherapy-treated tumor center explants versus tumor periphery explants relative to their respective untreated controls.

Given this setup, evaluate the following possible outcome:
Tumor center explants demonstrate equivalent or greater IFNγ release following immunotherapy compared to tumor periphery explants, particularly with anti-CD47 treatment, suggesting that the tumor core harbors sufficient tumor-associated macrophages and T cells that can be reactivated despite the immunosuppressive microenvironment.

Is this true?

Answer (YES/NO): NO